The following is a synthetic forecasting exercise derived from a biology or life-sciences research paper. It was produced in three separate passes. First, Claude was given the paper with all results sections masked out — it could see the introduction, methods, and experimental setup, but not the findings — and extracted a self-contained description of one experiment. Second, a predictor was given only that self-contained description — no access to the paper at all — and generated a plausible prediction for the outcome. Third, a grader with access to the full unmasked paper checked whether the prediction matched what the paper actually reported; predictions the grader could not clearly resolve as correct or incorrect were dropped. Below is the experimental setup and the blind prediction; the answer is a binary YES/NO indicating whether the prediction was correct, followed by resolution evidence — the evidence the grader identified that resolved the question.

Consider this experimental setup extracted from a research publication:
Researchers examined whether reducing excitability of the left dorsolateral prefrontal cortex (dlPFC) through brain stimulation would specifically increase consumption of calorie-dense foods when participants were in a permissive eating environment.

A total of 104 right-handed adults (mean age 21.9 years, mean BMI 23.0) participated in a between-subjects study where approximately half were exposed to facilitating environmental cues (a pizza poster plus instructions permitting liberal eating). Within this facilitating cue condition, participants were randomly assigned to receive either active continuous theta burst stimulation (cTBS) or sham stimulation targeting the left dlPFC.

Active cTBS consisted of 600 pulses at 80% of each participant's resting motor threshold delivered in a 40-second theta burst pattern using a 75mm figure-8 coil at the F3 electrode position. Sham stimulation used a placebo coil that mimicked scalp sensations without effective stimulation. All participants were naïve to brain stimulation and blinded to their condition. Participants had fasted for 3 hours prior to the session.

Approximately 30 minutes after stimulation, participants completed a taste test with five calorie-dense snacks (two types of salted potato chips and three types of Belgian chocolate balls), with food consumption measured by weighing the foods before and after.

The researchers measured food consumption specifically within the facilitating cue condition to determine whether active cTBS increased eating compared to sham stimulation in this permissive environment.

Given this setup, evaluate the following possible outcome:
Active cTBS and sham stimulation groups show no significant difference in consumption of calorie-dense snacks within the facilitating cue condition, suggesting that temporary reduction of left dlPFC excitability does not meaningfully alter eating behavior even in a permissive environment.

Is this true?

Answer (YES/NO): NO